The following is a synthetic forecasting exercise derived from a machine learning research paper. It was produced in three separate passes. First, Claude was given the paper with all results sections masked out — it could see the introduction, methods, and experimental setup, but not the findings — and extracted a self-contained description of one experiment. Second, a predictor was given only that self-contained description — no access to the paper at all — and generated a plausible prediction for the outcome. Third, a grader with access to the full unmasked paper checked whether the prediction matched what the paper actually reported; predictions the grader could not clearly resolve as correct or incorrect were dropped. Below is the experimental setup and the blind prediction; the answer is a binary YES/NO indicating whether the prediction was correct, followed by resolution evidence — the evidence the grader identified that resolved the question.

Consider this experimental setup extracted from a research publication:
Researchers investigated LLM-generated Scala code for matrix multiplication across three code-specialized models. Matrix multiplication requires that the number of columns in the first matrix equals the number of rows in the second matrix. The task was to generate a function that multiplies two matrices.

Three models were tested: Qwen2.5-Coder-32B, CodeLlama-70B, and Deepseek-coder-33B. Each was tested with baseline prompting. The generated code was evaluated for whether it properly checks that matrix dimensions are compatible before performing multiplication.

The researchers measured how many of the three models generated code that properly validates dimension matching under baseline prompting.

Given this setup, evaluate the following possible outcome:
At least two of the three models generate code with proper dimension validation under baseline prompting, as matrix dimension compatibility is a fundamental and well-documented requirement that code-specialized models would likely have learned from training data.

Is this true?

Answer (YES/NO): YES